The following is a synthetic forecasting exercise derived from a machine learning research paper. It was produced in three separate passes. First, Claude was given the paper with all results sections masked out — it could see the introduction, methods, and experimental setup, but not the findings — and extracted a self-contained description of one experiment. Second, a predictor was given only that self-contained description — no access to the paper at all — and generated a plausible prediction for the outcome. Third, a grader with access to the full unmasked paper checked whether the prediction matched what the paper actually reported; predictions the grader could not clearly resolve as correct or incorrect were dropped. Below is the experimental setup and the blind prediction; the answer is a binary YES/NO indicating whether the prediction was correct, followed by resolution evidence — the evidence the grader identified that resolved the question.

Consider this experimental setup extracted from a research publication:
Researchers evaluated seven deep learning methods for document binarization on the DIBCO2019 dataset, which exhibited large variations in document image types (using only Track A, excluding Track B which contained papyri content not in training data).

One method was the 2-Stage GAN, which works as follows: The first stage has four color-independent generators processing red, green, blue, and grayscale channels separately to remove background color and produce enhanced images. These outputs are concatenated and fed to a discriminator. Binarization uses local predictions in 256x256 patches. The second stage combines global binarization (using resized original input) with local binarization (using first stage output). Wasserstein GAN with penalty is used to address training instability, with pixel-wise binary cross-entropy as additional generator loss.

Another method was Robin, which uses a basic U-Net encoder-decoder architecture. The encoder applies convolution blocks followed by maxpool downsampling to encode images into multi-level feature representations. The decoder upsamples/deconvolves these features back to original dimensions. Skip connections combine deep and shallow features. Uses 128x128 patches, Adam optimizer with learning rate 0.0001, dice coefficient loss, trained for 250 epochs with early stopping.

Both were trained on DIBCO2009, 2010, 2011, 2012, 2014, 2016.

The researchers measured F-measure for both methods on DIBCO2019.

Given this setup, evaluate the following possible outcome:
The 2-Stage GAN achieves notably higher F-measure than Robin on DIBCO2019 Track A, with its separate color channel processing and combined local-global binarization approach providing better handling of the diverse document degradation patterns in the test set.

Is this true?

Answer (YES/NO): NO